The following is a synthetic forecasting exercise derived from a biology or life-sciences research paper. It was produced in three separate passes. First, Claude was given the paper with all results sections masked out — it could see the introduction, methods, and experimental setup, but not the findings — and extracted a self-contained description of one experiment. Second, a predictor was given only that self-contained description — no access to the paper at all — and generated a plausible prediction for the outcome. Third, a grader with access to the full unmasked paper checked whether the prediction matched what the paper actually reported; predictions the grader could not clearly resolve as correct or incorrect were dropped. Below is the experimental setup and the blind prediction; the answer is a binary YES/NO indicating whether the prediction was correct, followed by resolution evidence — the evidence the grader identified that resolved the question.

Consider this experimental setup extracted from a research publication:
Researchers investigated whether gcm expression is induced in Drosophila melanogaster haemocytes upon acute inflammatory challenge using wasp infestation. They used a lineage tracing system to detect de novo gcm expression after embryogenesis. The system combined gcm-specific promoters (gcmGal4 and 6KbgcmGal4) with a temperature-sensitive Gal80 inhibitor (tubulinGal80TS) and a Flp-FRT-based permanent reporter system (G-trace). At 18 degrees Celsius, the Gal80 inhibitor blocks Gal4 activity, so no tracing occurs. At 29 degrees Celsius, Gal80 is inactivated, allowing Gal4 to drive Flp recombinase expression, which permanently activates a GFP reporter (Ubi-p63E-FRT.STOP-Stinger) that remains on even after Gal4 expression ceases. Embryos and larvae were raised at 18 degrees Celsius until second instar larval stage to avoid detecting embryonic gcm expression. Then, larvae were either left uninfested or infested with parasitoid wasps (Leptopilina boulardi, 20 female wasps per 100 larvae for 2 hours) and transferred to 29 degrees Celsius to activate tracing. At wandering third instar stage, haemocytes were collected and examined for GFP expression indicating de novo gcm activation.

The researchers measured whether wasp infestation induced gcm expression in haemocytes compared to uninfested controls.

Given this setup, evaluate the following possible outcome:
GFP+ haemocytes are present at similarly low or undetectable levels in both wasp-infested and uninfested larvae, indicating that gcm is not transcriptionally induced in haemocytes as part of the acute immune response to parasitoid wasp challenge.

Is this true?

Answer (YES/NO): NO